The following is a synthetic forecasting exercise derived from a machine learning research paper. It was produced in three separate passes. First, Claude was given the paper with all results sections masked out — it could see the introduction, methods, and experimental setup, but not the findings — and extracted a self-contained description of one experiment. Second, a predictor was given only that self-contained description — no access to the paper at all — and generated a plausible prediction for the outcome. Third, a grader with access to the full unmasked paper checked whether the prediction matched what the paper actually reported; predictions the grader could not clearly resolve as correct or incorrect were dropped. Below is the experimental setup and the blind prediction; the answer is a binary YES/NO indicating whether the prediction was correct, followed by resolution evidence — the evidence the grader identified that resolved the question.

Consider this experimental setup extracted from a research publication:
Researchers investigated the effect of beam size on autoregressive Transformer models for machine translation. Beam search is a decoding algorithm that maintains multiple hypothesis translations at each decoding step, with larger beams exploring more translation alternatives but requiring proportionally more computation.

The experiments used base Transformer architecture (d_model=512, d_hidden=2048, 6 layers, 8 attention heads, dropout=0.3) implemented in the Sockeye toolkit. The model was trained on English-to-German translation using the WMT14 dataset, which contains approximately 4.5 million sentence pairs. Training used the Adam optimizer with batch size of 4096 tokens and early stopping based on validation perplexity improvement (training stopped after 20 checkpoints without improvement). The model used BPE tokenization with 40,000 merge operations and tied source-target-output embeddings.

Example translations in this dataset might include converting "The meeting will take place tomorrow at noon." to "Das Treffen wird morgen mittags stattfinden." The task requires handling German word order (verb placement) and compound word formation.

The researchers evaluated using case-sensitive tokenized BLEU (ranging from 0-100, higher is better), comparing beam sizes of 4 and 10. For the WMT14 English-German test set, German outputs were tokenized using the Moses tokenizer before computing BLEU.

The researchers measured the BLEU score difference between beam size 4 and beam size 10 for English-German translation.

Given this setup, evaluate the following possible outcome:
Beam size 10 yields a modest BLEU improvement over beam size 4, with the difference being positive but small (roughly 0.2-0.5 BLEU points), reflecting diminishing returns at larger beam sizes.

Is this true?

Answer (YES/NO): NO